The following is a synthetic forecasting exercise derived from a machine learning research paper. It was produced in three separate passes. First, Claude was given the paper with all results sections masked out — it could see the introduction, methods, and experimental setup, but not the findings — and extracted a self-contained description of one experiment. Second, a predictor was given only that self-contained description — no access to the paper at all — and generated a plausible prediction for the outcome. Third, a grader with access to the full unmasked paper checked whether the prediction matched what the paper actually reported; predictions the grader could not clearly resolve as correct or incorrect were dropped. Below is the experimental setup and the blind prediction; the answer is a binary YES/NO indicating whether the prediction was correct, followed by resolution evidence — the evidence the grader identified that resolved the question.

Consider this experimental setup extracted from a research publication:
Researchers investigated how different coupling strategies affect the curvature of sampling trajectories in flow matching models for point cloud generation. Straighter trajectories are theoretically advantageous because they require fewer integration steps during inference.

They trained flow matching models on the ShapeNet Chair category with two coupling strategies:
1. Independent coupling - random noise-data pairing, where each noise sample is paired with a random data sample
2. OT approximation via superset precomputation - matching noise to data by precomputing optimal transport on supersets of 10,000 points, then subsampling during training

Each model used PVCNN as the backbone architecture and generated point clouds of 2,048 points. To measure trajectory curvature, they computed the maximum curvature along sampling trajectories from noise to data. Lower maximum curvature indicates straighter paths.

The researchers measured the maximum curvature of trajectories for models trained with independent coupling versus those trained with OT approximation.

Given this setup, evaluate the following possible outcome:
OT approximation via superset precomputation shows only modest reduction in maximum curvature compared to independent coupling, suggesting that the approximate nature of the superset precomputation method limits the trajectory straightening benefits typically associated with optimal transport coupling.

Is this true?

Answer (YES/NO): NO